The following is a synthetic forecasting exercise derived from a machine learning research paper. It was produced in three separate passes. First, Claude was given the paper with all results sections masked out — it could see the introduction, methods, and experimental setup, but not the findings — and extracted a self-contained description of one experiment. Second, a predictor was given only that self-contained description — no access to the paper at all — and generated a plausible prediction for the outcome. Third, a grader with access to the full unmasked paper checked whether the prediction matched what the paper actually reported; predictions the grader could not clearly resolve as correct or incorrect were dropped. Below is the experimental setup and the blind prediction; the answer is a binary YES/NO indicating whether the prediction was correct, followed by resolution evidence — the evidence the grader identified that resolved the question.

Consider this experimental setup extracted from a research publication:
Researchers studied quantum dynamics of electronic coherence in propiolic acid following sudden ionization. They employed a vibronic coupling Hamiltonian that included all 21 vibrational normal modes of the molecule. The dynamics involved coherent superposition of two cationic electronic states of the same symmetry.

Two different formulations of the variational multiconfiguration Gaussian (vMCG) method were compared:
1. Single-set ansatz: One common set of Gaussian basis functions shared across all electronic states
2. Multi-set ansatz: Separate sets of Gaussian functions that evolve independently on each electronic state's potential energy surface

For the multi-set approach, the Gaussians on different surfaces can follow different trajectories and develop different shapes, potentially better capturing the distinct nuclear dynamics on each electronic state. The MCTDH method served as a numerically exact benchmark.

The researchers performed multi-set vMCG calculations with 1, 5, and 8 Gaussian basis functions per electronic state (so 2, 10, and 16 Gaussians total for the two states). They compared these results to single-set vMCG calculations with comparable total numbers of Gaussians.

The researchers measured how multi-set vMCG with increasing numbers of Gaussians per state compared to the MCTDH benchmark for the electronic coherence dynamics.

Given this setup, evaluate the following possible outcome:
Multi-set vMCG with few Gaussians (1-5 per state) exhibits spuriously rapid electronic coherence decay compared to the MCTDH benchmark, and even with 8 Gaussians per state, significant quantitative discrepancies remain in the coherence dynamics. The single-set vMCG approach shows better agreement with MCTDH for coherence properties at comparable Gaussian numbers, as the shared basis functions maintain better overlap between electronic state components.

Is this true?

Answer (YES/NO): NO